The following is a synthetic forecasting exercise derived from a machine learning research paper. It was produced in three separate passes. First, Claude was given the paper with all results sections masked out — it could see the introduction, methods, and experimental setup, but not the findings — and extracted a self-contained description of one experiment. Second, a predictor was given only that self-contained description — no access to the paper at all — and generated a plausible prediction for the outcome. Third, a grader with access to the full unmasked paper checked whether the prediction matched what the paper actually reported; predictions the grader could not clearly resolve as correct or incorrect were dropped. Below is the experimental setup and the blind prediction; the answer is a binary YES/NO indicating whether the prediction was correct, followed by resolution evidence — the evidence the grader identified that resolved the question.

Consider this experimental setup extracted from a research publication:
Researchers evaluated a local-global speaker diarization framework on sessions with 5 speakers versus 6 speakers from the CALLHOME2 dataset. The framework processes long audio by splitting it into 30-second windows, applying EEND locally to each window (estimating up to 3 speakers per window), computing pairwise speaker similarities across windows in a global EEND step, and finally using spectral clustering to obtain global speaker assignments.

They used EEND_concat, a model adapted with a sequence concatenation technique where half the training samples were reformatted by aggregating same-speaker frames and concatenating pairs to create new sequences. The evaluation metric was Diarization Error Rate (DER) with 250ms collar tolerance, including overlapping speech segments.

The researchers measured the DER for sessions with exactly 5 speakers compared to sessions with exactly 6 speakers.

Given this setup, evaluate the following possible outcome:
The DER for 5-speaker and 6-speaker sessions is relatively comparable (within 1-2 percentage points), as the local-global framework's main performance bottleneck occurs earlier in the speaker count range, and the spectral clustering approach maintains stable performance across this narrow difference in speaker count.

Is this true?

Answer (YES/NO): NO